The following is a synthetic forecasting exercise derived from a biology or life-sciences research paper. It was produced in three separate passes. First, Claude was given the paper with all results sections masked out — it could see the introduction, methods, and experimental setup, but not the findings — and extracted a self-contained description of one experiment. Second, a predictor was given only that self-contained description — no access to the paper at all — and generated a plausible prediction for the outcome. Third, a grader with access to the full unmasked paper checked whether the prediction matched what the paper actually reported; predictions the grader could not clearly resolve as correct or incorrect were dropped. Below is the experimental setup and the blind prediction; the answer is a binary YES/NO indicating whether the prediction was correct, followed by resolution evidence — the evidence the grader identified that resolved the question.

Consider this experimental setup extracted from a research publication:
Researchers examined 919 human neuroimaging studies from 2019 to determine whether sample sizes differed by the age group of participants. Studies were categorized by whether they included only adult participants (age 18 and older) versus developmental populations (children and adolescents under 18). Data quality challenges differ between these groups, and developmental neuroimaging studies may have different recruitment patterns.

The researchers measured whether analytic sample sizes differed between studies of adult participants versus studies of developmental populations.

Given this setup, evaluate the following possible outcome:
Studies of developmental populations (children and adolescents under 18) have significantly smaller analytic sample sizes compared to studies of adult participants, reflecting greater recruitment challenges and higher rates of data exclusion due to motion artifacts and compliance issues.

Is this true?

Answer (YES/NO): NO